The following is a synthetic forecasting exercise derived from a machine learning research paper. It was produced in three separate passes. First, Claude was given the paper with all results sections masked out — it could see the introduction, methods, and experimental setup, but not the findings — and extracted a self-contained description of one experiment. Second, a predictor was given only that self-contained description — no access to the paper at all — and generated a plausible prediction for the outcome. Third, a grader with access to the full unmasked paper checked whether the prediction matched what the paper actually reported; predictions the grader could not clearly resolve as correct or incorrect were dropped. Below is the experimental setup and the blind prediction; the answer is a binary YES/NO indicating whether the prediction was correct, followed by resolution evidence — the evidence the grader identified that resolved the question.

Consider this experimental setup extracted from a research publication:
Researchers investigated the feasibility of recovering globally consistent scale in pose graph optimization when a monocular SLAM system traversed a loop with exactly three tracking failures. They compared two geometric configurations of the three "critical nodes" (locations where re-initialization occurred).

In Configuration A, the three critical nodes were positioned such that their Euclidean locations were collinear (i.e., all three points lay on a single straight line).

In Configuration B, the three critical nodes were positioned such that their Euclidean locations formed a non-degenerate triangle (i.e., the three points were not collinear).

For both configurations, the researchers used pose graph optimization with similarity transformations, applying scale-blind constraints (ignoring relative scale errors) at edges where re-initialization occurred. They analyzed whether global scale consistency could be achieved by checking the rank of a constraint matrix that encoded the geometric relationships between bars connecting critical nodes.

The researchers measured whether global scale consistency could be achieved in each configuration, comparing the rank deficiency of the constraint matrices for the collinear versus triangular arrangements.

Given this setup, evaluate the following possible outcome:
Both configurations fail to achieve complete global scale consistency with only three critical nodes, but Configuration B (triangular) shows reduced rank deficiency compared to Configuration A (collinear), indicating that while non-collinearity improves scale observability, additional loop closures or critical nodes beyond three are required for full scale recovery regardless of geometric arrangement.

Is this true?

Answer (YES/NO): NO